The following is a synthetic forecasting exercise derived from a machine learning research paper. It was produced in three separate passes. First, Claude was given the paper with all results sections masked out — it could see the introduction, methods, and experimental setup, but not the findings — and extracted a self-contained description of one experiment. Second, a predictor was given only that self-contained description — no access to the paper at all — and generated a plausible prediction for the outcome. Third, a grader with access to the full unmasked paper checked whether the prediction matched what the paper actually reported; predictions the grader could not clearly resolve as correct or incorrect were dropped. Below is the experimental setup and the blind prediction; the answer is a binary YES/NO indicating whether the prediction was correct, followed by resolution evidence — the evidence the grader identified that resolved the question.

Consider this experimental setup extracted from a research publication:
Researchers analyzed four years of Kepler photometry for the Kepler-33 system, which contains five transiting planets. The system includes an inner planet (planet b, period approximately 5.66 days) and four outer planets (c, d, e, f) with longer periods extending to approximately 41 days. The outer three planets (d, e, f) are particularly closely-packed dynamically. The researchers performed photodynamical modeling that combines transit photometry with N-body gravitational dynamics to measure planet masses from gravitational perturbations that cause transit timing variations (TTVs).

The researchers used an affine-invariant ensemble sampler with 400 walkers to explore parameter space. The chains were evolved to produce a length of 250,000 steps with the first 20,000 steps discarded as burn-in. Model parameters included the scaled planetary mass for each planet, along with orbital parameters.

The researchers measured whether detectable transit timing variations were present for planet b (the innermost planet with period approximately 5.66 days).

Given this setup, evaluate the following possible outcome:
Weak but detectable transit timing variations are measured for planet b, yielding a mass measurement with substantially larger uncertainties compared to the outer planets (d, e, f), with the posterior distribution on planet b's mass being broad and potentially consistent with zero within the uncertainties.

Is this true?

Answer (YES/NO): NO